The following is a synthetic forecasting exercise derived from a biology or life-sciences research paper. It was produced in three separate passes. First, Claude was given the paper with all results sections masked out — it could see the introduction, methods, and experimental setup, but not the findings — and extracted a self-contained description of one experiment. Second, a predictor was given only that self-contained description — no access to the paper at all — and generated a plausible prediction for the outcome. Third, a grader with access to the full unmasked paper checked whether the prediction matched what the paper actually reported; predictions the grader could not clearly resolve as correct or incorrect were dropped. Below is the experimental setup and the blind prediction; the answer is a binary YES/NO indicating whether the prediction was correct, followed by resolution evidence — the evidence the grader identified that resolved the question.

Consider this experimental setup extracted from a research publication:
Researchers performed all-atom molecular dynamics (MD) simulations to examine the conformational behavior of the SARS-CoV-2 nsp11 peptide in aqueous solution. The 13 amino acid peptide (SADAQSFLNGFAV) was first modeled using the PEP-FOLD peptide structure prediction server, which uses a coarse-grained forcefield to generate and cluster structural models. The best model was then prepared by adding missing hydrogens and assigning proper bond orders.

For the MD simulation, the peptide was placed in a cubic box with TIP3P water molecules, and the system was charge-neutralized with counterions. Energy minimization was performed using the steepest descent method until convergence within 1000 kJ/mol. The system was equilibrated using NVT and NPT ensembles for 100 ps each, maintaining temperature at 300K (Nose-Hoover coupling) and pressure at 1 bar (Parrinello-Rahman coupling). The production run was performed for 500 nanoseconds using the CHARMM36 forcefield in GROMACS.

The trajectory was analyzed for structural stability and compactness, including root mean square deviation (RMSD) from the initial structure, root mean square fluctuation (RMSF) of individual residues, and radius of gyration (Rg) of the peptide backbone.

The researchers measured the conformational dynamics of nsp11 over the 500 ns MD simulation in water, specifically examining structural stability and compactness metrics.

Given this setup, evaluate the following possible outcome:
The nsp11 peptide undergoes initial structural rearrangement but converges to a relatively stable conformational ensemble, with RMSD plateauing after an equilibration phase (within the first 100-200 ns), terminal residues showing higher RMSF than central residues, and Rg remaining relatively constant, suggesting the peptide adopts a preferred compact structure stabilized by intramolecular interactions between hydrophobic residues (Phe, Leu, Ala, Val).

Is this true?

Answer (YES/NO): NO